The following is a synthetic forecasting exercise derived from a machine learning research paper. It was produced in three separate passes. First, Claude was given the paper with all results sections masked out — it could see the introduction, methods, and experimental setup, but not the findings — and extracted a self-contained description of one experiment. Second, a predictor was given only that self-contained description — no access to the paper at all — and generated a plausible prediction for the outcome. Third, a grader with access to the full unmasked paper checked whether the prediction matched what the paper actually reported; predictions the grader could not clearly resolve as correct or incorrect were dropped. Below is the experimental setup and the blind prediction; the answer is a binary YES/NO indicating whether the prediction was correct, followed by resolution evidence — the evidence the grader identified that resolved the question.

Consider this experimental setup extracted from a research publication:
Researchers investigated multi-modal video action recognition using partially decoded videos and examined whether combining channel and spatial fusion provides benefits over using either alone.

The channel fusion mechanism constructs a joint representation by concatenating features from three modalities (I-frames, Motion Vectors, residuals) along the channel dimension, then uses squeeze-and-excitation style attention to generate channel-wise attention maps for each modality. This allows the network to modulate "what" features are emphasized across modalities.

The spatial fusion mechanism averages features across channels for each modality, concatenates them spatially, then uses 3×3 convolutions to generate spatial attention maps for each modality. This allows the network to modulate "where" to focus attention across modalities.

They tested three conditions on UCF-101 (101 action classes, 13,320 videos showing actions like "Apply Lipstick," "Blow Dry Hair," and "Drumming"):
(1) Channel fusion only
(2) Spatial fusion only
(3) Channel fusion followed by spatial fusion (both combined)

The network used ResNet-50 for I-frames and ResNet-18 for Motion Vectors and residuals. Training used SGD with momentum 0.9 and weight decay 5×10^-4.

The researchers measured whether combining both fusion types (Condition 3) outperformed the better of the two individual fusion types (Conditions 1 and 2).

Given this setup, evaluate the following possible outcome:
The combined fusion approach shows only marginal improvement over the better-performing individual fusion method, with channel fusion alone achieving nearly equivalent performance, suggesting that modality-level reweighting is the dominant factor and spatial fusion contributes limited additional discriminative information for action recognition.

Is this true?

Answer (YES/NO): NO